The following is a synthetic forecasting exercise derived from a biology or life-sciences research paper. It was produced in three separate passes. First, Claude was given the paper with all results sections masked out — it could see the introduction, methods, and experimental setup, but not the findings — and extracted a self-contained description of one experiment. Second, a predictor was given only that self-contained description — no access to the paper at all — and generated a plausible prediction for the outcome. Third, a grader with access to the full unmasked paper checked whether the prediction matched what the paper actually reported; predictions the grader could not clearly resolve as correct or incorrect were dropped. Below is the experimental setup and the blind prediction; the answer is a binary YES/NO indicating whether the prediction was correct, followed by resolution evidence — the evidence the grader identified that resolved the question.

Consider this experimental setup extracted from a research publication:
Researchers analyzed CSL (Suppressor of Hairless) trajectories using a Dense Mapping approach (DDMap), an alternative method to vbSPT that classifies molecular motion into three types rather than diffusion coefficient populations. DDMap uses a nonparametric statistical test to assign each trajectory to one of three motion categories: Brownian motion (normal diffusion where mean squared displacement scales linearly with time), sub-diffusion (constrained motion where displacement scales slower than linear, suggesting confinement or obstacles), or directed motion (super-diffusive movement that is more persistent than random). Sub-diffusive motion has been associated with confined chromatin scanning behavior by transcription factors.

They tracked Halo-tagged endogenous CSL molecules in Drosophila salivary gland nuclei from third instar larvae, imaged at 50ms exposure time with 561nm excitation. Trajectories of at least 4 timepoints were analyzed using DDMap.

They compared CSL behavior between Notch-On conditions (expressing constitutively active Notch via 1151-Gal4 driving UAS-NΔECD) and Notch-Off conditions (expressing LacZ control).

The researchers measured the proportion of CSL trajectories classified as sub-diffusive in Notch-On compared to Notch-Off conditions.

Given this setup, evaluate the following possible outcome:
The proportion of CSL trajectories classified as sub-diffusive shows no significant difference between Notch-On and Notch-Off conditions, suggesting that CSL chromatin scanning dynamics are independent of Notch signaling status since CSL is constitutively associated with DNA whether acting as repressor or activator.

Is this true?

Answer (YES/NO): NO